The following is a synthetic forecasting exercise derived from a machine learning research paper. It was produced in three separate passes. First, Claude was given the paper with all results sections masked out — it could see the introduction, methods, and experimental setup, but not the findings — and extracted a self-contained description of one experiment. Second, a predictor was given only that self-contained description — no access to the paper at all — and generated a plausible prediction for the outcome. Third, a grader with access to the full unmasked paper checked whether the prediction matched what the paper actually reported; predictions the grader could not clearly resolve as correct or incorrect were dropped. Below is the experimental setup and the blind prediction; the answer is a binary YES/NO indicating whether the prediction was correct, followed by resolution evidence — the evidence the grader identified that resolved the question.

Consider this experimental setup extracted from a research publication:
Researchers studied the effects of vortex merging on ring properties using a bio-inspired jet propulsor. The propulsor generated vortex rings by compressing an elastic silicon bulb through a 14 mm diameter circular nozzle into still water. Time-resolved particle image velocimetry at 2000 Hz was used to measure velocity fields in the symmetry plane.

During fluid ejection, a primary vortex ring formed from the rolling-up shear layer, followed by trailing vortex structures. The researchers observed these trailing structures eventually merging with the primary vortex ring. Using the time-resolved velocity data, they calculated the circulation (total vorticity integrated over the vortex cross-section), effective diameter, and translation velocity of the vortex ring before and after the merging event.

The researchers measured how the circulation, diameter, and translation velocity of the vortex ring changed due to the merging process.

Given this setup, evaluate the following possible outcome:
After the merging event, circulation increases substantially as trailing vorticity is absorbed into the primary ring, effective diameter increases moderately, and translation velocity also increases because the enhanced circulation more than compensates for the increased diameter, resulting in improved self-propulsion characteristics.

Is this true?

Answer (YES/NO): YES